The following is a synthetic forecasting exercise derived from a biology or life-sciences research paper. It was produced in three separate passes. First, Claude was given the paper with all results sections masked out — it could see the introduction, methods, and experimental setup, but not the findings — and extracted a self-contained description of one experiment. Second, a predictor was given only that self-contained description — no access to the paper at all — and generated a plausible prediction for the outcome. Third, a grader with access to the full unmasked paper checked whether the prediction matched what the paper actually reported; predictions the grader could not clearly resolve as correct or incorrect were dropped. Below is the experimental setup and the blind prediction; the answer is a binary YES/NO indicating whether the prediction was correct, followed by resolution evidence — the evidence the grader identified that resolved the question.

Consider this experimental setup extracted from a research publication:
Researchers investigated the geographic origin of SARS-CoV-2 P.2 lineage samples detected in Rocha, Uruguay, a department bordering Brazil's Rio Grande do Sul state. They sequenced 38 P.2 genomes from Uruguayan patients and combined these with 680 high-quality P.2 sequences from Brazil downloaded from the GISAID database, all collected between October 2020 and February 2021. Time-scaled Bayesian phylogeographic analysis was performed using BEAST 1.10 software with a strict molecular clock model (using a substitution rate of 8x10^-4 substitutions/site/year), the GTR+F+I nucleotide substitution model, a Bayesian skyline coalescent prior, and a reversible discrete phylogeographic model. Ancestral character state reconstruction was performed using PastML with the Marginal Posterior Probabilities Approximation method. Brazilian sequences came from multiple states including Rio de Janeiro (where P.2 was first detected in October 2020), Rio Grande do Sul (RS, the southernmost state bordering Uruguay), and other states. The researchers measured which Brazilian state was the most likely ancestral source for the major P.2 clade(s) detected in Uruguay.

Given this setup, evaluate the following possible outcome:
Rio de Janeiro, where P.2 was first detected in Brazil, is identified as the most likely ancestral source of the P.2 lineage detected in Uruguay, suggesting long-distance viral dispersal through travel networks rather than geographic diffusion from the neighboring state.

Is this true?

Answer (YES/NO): NO